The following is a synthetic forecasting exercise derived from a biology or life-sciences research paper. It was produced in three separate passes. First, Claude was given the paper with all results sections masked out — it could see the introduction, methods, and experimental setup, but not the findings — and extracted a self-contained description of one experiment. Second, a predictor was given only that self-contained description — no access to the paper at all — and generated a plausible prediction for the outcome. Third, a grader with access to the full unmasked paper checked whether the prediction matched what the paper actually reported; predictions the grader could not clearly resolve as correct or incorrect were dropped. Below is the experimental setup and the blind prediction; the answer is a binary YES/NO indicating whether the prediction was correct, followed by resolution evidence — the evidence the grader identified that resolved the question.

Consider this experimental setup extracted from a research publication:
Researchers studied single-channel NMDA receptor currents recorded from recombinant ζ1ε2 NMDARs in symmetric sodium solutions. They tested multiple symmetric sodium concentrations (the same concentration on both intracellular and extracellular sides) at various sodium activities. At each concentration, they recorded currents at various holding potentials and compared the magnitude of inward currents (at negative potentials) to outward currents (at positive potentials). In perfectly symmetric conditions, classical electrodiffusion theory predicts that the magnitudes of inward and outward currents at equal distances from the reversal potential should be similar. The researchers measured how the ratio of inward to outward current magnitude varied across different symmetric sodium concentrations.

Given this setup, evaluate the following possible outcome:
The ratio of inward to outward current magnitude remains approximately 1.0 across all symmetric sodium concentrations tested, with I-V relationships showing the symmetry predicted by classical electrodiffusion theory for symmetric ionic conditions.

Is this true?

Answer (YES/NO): NO